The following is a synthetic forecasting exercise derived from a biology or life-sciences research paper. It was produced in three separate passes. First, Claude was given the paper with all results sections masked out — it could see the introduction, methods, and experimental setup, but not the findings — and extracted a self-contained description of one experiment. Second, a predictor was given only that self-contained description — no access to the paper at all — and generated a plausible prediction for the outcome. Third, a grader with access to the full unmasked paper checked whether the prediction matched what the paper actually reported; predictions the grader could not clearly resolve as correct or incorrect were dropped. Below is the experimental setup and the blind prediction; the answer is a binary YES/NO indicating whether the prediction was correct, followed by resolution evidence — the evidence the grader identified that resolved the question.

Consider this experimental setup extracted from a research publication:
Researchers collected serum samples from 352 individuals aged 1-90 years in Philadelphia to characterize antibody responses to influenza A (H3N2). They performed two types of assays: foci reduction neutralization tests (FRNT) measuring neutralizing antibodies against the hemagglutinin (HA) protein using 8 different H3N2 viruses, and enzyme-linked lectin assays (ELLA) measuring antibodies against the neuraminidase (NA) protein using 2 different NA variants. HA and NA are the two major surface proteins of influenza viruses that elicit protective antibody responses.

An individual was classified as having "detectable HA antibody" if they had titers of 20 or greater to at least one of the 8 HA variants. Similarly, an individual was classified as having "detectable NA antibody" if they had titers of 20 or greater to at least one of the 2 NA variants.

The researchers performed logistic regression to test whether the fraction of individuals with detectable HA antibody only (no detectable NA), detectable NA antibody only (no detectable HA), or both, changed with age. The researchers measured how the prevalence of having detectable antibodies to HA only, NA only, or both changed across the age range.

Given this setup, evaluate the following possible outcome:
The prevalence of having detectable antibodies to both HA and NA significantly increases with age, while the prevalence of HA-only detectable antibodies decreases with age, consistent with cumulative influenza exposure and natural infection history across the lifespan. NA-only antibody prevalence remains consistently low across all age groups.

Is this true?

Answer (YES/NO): NO